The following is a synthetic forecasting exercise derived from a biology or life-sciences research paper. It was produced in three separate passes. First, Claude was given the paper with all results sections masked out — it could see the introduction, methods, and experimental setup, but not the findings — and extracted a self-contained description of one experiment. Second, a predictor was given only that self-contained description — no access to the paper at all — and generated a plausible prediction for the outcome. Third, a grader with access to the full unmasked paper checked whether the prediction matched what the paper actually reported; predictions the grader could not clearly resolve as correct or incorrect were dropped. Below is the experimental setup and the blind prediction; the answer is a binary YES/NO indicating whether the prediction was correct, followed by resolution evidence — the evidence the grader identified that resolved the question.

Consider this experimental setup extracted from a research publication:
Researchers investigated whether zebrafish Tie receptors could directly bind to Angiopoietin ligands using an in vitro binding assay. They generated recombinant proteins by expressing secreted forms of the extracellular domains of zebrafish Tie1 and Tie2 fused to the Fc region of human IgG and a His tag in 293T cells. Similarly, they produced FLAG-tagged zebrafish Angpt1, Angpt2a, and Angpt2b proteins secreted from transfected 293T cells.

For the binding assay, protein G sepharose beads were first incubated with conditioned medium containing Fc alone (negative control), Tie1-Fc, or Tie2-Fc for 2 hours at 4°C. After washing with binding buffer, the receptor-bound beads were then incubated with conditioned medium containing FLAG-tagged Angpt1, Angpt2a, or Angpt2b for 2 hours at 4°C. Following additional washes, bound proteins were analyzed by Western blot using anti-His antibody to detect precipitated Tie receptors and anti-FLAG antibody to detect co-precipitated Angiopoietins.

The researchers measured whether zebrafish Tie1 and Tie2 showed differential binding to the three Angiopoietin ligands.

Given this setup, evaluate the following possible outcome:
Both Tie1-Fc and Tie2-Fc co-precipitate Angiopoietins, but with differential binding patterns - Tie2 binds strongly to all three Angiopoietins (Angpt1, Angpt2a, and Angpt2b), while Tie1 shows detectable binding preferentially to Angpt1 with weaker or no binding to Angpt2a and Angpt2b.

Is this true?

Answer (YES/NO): NO